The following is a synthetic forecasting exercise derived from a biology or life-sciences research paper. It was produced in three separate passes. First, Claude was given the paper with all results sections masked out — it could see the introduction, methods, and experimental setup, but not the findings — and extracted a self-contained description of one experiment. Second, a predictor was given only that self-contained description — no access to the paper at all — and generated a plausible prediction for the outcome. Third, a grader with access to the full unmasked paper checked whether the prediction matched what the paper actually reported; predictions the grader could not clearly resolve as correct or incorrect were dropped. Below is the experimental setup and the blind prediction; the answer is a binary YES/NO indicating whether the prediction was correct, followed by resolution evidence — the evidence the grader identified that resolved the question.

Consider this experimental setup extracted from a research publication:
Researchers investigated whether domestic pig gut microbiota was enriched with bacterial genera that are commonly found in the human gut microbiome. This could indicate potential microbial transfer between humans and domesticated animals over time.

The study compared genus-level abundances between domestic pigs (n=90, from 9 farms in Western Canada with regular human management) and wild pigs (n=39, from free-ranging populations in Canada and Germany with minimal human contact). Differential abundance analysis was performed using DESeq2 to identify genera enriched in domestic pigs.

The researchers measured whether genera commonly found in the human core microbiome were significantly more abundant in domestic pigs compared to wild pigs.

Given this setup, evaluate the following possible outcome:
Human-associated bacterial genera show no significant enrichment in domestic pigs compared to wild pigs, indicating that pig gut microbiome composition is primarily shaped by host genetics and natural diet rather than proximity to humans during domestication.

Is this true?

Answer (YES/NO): NO